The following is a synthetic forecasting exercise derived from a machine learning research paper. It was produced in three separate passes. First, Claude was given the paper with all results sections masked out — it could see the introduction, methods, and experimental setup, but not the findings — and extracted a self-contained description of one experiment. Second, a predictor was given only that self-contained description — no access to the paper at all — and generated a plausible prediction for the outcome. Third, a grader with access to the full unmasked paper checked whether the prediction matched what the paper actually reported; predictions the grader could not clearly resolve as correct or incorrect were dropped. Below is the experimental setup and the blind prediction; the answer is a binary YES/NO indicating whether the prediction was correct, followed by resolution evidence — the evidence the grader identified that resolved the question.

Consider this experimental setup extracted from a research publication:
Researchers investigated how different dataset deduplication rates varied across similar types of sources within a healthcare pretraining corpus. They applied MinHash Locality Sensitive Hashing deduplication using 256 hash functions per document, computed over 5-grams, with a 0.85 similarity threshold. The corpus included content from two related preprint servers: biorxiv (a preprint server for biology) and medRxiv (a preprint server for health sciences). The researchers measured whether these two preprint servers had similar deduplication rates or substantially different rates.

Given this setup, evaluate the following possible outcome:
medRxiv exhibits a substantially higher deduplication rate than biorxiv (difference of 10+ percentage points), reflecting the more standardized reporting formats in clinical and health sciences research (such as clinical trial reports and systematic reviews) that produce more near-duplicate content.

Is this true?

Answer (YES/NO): YES